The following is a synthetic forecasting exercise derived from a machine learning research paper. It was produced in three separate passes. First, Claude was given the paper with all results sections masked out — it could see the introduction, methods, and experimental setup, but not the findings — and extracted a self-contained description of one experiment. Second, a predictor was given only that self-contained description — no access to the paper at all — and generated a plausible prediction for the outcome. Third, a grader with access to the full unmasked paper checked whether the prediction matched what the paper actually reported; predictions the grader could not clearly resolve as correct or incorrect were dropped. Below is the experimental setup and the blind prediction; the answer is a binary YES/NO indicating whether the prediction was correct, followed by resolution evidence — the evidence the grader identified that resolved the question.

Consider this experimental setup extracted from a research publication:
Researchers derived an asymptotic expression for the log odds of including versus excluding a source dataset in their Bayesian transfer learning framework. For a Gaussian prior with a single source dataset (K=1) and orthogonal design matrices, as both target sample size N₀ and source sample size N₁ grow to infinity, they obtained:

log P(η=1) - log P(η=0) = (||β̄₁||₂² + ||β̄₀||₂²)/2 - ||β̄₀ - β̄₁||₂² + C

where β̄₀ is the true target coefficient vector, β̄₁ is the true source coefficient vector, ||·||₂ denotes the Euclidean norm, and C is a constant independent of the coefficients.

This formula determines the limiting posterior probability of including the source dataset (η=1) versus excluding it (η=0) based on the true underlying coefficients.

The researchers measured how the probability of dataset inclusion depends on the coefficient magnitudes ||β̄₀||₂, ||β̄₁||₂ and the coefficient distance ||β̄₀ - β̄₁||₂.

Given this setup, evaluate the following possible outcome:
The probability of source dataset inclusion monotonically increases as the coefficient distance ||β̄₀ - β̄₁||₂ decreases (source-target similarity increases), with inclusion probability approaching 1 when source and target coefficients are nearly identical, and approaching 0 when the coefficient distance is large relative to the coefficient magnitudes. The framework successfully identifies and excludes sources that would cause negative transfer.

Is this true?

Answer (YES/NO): NO